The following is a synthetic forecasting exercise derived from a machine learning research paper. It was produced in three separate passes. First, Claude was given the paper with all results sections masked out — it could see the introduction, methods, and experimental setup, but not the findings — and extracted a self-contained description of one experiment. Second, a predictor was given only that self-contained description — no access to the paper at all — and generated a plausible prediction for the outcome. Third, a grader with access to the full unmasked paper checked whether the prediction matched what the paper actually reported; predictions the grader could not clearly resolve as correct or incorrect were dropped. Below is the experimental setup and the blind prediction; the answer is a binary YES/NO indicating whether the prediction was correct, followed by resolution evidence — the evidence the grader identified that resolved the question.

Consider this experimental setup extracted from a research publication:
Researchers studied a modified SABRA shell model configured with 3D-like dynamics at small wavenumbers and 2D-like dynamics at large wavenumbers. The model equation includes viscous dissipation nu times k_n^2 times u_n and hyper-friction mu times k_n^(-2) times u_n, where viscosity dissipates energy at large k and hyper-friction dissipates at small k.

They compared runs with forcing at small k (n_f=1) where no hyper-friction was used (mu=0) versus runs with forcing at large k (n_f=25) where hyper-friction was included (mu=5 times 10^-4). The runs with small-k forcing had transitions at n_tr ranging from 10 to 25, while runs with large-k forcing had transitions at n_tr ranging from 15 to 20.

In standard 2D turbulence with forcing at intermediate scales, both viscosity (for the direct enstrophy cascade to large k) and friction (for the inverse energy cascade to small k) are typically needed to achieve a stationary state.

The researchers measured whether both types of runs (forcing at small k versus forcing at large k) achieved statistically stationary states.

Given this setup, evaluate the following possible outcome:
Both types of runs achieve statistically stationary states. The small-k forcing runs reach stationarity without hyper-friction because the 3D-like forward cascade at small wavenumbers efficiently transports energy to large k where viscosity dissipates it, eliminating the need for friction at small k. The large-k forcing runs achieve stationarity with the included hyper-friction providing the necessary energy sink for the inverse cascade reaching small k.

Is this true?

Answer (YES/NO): YES